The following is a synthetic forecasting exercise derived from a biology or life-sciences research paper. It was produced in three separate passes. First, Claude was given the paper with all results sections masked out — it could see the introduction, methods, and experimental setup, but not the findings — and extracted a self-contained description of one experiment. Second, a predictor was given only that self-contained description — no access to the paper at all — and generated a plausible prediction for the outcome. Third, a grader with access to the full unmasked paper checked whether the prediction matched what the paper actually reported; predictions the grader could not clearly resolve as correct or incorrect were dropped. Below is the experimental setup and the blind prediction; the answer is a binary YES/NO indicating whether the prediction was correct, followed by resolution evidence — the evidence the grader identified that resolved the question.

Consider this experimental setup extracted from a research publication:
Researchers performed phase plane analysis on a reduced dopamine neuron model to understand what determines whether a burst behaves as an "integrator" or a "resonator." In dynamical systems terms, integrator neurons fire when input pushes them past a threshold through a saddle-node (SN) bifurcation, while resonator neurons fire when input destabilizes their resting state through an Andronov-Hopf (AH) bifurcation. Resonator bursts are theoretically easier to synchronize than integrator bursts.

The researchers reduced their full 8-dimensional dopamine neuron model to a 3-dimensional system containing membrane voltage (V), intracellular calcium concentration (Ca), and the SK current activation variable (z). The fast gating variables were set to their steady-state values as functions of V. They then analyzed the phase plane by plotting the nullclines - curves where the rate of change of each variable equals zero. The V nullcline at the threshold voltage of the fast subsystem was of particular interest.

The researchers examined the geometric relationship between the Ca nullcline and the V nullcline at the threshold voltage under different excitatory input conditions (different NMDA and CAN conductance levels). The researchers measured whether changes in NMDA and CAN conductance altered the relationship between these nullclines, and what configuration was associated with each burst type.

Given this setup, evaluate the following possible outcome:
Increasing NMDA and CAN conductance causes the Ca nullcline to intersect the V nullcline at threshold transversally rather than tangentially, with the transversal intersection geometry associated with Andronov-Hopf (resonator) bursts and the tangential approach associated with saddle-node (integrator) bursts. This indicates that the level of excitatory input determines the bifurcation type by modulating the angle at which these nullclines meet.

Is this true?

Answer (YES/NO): YES